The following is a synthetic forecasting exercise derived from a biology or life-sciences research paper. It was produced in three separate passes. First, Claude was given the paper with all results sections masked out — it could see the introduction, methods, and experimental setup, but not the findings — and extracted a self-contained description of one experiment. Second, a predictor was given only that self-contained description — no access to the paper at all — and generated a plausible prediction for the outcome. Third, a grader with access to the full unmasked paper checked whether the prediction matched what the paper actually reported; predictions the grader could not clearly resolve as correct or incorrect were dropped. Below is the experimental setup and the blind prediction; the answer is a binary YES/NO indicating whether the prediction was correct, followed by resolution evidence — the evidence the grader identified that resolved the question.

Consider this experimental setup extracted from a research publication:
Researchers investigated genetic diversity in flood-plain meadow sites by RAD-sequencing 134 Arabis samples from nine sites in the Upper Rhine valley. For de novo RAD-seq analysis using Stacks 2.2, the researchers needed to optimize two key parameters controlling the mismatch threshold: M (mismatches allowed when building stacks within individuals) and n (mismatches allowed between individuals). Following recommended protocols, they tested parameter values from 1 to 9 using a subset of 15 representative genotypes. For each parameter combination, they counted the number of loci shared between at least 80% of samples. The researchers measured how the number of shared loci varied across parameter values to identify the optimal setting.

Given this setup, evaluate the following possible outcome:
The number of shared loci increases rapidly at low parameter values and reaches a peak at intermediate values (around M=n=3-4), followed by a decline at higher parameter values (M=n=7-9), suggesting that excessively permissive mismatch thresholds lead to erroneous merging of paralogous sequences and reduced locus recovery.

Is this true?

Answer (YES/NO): NO